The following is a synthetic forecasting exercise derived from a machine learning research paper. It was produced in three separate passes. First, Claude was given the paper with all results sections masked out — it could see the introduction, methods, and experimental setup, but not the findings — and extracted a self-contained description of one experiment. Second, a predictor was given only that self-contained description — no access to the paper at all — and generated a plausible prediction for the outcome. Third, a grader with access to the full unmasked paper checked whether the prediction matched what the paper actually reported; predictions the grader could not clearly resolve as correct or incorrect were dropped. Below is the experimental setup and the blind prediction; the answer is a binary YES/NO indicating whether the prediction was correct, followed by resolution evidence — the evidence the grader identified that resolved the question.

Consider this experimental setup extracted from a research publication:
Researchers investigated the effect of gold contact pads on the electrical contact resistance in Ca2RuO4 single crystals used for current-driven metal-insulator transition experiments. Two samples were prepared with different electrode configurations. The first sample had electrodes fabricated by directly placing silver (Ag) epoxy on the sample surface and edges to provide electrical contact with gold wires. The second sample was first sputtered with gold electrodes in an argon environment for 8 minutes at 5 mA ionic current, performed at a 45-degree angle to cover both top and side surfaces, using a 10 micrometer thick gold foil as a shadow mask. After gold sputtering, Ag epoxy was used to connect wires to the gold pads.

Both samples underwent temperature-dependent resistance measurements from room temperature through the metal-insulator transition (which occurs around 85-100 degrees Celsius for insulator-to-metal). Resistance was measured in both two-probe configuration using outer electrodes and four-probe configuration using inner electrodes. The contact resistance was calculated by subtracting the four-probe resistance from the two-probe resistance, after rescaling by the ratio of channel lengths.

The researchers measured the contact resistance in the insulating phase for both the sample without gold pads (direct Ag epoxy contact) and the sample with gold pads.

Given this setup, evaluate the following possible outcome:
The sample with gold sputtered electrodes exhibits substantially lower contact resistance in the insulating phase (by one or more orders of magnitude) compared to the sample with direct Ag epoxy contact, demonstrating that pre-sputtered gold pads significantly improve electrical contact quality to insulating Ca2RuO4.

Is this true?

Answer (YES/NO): YES